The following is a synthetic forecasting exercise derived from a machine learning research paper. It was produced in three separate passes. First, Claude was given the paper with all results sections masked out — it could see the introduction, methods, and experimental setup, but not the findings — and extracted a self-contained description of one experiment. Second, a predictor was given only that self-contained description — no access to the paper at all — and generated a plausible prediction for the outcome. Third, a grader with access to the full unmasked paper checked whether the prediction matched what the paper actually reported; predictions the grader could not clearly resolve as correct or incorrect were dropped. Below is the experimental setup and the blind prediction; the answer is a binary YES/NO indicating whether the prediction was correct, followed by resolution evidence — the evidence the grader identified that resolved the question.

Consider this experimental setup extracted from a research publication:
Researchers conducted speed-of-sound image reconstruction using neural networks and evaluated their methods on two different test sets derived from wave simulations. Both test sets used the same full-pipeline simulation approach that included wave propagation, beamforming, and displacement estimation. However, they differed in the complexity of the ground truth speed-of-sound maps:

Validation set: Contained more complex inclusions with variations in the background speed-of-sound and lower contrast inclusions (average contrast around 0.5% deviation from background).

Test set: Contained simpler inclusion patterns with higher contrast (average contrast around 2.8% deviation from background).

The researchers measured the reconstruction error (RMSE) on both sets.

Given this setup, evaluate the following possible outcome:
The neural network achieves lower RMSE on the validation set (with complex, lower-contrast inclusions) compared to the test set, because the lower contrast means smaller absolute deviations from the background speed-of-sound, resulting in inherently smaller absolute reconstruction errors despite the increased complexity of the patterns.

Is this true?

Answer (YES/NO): NO